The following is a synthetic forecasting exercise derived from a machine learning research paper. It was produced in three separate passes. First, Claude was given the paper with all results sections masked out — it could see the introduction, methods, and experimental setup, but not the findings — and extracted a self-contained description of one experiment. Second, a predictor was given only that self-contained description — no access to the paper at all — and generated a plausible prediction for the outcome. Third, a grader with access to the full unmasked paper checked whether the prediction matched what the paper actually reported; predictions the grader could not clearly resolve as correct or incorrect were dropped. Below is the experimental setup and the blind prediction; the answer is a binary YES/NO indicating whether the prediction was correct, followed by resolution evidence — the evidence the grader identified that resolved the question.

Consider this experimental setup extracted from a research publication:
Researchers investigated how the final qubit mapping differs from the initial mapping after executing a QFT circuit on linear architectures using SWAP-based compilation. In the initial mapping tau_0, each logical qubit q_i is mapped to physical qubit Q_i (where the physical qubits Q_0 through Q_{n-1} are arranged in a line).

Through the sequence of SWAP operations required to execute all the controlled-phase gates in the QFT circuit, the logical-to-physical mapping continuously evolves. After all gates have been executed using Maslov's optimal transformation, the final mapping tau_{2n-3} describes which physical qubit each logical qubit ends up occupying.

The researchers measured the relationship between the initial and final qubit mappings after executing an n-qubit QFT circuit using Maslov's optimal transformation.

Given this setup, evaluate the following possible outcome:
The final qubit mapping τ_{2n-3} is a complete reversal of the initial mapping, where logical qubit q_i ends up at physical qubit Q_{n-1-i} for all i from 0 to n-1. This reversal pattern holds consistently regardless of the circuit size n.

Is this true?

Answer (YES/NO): YES